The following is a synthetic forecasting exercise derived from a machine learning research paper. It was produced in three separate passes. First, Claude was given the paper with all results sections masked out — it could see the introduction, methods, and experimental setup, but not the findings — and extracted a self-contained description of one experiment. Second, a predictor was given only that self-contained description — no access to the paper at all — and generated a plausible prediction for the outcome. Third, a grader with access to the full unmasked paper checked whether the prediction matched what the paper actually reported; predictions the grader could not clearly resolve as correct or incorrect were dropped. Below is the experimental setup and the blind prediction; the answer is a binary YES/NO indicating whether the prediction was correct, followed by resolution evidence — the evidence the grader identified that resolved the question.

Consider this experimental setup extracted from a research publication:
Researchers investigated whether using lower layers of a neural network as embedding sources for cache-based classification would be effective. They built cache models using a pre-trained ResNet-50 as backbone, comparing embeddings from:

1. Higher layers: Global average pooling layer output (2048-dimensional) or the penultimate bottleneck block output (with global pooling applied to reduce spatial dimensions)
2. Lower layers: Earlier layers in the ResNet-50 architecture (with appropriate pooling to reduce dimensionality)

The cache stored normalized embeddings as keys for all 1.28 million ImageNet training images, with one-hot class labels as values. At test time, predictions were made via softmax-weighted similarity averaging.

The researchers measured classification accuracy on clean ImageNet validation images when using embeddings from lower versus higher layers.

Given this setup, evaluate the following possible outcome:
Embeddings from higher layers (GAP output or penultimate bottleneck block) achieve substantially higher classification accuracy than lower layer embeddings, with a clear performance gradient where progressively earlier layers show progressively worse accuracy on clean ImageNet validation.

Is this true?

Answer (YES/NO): YES